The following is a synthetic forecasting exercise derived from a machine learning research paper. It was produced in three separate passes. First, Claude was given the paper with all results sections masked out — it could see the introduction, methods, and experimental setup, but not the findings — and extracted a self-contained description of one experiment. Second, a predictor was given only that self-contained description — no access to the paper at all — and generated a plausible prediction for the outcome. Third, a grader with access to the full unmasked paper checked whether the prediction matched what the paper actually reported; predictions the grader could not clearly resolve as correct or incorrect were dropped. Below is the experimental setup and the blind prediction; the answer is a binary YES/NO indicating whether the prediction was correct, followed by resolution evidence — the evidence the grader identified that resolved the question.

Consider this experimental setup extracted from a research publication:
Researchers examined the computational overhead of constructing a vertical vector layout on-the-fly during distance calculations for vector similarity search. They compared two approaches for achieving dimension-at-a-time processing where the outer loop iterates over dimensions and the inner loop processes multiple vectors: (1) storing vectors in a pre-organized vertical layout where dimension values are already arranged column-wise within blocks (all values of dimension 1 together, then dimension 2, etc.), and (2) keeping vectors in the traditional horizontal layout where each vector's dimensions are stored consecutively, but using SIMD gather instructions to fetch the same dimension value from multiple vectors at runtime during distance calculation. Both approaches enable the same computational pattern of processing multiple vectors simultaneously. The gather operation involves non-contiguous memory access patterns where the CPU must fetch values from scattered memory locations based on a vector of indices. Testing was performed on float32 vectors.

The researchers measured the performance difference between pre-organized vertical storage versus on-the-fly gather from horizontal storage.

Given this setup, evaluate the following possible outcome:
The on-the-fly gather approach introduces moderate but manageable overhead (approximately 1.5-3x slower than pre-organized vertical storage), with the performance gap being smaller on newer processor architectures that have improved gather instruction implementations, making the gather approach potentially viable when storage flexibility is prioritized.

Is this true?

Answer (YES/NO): NO